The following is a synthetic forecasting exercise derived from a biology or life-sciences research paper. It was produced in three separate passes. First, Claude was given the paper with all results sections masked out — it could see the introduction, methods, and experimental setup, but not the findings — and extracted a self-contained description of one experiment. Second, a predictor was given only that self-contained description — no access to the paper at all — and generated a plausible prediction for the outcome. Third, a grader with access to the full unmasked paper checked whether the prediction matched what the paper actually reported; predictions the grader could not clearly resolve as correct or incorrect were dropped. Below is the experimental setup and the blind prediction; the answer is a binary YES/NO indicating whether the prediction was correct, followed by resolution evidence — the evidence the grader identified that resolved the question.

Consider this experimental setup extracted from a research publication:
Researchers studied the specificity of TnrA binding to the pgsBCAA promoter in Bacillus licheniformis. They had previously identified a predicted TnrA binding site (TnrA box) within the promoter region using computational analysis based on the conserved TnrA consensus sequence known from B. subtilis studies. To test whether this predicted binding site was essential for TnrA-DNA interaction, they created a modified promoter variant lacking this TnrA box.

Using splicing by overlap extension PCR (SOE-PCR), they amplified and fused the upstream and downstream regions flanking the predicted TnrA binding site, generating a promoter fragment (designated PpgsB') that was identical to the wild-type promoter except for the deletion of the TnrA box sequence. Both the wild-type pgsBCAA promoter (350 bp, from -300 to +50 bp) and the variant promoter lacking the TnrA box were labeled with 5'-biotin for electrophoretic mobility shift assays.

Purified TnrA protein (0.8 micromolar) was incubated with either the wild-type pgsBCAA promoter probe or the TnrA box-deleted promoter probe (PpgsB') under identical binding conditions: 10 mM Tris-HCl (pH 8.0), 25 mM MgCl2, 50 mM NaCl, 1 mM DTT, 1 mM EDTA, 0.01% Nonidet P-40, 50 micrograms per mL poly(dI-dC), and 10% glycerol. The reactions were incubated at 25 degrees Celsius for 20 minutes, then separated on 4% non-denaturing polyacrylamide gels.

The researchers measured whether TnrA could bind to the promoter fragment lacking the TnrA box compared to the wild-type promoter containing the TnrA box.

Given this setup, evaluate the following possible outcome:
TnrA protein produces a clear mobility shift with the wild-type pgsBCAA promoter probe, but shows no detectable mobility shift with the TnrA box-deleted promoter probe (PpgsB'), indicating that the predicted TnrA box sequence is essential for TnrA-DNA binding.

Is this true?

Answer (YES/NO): YES